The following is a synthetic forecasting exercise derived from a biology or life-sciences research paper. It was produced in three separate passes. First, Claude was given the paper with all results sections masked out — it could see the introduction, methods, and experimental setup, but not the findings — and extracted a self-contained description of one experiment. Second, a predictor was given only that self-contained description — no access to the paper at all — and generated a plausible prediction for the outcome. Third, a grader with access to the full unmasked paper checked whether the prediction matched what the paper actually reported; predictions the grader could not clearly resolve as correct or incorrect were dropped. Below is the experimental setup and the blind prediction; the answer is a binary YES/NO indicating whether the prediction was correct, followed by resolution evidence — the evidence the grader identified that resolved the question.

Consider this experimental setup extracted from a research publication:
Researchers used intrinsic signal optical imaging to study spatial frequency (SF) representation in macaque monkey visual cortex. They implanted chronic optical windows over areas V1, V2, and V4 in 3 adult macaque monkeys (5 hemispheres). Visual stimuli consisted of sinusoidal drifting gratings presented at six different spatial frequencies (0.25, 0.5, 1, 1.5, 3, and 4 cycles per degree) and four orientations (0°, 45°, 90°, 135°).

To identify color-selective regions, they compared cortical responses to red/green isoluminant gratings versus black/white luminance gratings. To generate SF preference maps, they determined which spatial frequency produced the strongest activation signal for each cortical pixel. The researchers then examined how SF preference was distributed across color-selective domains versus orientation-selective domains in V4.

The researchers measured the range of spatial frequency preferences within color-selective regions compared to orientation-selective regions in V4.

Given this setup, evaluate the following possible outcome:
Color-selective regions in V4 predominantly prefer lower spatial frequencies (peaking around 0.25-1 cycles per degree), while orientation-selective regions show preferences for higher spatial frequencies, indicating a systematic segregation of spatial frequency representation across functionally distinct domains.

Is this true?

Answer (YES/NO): NO